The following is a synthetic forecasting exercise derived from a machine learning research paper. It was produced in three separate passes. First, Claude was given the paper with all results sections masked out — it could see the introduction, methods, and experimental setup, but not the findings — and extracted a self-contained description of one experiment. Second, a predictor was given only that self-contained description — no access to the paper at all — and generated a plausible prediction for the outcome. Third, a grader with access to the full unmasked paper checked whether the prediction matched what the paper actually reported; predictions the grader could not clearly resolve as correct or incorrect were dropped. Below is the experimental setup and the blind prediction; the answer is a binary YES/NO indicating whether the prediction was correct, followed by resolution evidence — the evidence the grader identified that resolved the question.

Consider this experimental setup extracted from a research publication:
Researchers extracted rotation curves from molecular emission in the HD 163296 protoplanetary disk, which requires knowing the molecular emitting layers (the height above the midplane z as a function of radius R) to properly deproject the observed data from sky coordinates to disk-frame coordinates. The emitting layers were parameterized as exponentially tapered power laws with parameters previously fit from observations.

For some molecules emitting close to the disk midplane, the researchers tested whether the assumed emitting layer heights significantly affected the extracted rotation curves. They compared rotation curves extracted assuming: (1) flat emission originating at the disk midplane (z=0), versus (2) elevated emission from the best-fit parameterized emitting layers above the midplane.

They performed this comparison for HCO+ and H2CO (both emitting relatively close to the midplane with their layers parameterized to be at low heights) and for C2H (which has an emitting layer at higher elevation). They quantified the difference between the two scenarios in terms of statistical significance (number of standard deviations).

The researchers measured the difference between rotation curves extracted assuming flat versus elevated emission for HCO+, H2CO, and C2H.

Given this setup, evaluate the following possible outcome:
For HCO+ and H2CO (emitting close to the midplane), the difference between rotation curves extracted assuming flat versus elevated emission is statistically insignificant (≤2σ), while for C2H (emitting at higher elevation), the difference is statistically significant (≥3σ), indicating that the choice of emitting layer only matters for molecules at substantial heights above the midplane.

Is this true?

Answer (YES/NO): YES